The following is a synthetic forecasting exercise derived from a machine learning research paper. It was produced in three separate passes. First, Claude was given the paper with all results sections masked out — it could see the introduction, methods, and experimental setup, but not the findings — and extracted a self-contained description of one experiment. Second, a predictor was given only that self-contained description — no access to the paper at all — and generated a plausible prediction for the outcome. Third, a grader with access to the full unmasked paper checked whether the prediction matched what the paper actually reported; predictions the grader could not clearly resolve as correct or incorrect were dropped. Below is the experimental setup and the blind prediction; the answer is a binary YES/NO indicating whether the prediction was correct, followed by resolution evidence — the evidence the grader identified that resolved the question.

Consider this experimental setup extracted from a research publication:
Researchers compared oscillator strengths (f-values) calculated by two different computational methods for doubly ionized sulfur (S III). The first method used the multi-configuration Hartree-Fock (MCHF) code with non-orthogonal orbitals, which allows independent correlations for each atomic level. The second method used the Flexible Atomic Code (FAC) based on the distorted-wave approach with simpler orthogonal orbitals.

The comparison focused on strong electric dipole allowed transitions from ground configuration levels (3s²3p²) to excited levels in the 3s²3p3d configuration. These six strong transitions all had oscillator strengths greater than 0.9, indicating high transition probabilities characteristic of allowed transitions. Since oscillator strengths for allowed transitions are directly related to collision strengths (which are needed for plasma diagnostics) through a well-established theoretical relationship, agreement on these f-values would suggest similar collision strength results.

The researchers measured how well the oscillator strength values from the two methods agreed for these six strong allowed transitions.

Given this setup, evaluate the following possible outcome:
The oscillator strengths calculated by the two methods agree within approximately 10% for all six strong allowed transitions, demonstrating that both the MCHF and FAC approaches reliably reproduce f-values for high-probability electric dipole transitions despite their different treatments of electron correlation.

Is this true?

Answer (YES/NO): NO